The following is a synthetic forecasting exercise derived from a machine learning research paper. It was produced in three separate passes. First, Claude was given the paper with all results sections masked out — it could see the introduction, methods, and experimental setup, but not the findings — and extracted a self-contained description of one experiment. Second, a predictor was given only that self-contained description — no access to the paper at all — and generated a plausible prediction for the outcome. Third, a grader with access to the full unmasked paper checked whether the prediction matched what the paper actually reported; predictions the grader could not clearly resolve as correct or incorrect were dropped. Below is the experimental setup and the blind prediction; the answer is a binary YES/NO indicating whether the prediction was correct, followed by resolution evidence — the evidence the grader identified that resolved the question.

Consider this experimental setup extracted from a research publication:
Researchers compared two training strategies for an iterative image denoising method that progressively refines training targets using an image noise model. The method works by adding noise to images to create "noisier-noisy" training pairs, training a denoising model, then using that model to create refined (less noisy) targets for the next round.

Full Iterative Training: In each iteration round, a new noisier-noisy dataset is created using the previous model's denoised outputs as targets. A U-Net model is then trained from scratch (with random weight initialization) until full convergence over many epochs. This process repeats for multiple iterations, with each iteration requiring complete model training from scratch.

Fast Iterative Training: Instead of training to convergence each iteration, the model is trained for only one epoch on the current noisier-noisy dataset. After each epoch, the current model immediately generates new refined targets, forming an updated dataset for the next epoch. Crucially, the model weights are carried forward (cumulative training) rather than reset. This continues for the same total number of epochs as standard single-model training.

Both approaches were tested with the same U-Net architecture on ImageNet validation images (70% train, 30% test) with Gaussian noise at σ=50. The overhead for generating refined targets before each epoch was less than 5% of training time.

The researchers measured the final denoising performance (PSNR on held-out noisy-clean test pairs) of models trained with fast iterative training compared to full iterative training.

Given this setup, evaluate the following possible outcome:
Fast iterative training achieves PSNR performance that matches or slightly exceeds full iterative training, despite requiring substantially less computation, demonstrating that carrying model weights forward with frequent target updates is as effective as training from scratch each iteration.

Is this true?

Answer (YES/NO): YES